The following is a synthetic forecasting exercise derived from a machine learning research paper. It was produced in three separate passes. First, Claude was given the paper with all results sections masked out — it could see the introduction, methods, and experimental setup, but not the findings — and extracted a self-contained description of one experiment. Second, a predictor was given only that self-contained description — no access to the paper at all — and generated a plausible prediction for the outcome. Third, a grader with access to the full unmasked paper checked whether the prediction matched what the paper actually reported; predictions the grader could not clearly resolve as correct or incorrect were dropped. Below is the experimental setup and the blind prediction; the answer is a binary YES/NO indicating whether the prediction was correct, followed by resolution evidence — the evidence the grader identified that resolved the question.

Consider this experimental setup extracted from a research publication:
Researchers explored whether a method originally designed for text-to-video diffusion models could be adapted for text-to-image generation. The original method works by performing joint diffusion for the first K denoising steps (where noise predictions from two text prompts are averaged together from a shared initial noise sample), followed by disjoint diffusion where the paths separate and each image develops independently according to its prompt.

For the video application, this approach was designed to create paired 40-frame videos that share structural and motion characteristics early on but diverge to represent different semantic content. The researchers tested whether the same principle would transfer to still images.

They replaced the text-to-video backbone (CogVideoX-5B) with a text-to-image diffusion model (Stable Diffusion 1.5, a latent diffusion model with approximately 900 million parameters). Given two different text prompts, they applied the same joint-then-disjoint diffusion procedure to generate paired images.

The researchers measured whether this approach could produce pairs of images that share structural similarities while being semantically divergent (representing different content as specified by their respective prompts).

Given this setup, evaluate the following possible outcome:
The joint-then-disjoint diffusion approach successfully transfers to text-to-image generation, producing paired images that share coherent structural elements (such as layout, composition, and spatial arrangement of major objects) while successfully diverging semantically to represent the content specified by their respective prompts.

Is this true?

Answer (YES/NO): YES